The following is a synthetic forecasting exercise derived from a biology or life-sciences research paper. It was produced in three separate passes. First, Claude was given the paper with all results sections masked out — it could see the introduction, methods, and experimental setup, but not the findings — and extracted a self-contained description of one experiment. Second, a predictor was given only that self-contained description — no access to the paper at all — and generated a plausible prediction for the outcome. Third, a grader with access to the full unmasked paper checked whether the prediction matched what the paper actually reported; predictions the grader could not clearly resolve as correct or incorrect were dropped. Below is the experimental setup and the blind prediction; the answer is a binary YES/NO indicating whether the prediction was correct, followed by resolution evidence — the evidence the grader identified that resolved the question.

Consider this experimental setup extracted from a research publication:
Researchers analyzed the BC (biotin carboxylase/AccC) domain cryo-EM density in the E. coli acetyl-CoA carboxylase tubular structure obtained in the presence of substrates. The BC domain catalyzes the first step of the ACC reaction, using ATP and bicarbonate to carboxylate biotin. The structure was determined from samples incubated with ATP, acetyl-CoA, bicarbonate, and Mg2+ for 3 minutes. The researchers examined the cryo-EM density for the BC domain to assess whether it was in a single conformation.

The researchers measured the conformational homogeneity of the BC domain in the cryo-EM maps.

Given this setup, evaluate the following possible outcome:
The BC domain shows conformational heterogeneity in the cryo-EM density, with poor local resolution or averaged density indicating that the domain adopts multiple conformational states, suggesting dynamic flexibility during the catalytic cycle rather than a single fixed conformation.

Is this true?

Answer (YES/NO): YES